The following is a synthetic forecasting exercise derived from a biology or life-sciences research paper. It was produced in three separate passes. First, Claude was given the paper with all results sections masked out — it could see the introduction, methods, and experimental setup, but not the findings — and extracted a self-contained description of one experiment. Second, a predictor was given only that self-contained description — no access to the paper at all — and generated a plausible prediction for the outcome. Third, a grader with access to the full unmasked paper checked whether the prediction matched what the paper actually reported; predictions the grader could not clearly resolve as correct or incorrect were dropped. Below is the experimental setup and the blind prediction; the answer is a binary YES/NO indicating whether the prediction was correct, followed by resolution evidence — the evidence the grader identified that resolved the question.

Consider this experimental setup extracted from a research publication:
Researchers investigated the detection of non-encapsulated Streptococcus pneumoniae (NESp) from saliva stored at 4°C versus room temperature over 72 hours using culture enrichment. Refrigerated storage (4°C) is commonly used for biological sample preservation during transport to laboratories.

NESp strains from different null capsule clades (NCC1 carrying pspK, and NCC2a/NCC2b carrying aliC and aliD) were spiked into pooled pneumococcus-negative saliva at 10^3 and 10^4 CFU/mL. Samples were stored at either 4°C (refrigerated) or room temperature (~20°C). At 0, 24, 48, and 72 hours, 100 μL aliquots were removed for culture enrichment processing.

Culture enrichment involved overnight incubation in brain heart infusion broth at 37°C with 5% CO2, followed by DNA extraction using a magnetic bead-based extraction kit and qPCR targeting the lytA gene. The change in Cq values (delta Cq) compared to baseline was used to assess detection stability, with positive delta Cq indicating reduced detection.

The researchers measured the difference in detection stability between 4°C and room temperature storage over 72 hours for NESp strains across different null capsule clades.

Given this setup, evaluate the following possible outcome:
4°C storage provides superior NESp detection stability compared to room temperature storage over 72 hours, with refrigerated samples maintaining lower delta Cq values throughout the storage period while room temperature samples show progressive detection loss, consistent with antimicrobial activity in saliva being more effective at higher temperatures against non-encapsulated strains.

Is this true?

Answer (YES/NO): YES